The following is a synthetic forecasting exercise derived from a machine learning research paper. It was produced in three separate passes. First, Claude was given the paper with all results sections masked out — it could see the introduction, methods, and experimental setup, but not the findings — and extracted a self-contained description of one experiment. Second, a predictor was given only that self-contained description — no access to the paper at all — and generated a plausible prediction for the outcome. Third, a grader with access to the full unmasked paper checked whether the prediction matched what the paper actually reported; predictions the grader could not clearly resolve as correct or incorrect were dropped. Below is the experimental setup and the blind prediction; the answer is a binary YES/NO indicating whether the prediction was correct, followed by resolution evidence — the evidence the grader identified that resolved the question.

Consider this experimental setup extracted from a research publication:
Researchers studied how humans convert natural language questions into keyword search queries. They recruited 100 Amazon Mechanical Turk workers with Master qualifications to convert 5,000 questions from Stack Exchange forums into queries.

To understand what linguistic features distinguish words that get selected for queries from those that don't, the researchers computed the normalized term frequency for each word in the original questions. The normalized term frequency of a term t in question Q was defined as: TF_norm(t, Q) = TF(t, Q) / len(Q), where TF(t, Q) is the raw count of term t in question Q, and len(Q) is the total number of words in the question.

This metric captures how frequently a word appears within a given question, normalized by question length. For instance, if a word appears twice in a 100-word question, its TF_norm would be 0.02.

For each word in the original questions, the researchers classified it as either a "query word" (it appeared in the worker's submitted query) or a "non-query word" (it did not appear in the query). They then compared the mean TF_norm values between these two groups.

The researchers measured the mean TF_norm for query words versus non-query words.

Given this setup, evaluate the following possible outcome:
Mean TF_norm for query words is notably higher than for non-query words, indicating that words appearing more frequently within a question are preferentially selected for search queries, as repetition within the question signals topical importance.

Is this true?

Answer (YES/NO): YES